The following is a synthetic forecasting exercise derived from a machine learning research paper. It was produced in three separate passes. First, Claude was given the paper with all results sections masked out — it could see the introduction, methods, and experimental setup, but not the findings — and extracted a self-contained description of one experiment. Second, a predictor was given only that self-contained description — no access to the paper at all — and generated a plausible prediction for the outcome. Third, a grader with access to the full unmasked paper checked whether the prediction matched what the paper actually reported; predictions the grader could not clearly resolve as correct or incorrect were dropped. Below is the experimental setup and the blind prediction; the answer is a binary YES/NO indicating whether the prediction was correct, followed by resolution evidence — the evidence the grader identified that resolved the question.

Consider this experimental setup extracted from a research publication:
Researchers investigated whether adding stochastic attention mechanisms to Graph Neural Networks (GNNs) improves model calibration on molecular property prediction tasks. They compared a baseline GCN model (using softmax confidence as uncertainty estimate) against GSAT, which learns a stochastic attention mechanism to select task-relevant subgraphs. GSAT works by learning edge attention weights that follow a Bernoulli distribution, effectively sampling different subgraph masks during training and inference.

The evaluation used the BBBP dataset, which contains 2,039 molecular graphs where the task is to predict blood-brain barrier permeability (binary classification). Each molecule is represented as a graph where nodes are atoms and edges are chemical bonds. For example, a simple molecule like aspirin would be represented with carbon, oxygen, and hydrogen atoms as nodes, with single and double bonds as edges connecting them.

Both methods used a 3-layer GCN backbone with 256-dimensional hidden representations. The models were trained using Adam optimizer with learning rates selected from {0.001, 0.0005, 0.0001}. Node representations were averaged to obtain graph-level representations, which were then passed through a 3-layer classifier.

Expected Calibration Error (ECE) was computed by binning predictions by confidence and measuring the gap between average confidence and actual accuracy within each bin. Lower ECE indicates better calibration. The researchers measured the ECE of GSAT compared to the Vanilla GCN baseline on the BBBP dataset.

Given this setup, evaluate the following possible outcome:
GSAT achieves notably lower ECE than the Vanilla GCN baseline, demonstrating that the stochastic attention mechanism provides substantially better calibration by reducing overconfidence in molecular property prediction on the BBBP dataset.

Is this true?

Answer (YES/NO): NO